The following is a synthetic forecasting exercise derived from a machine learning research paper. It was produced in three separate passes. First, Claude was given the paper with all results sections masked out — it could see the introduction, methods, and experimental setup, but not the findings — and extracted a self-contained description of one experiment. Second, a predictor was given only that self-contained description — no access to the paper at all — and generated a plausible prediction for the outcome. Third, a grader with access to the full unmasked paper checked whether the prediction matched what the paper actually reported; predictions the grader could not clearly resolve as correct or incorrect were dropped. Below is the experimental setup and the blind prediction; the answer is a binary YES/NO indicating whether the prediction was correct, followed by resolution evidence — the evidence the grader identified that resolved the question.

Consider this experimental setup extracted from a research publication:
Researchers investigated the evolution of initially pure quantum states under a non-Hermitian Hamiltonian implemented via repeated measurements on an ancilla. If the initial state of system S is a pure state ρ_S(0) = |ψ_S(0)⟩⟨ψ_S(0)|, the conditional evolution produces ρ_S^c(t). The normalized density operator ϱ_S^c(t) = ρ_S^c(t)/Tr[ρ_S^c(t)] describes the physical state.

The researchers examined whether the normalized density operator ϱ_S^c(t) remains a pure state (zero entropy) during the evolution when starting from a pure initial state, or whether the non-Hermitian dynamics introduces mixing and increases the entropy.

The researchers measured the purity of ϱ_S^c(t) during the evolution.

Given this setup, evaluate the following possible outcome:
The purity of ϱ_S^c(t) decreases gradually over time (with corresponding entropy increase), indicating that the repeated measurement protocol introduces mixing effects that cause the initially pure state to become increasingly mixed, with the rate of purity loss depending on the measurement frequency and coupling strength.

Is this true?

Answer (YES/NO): NO